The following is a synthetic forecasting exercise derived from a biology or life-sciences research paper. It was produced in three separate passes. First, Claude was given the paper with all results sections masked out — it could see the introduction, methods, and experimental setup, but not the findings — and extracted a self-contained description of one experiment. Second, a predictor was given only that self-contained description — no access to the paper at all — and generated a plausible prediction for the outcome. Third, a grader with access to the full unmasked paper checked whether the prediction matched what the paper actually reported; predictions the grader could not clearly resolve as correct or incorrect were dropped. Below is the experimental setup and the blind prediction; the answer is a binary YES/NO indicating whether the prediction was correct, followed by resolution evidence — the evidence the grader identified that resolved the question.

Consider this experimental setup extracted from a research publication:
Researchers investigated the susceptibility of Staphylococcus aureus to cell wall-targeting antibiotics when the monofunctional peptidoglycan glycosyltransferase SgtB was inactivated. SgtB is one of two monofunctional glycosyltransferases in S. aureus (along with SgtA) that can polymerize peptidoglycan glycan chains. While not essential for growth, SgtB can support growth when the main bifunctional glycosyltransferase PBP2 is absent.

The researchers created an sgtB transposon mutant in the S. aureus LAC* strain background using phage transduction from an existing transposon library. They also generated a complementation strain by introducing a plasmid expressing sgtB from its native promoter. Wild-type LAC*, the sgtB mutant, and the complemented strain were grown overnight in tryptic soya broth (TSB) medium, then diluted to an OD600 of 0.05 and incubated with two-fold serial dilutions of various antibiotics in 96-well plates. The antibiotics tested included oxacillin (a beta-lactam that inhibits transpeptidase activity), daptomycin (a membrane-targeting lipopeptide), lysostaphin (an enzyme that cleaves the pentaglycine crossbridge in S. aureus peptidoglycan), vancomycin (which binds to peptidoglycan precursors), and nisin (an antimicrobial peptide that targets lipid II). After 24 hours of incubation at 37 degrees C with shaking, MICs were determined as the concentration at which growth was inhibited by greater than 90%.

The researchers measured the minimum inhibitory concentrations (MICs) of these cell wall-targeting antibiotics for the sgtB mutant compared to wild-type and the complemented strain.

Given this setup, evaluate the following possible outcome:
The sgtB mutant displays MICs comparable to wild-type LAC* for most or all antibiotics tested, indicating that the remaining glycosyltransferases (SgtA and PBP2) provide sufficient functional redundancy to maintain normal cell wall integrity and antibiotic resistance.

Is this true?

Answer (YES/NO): NO